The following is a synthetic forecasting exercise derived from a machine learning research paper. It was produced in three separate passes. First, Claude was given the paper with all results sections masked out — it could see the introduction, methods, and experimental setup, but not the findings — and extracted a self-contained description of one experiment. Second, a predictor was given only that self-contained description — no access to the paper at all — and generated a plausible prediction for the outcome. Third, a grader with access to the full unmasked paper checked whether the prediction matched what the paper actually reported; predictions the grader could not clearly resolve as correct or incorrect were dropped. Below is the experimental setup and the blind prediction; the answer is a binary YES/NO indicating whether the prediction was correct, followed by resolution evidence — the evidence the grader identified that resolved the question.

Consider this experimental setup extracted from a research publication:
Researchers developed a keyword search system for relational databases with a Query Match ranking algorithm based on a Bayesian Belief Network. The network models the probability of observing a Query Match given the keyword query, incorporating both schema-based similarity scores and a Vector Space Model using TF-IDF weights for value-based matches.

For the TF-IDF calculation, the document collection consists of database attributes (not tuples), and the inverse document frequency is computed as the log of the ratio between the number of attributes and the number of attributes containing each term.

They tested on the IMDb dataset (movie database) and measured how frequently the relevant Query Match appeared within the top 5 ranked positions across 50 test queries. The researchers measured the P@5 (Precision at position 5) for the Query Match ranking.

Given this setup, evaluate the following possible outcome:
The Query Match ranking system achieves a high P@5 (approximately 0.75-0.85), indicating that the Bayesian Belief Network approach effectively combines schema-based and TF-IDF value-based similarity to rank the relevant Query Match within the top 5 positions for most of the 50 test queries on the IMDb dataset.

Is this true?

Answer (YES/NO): NO